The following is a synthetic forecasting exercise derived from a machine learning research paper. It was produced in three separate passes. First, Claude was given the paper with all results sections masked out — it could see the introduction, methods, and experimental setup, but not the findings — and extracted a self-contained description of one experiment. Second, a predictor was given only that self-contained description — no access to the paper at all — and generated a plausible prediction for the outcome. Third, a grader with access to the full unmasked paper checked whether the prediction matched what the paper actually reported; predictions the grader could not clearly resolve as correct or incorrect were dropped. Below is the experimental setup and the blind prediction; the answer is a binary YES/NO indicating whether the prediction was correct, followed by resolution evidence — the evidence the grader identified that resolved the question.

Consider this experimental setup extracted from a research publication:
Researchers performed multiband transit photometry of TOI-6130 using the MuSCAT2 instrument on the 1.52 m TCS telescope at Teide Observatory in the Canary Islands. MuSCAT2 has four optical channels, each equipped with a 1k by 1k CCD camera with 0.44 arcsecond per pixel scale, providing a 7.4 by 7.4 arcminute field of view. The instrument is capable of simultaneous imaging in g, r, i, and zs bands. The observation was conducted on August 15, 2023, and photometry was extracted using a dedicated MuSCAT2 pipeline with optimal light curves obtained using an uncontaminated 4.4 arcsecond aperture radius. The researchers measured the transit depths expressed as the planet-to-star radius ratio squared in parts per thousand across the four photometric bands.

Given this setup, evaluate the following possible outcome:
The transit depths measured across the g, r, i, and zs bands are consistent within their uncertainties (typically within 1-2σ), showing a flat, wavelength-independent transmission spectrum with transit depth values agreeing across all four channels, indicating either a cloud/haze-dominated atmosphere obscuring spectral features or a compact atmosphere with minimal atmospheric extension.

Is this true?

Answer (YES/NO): NO